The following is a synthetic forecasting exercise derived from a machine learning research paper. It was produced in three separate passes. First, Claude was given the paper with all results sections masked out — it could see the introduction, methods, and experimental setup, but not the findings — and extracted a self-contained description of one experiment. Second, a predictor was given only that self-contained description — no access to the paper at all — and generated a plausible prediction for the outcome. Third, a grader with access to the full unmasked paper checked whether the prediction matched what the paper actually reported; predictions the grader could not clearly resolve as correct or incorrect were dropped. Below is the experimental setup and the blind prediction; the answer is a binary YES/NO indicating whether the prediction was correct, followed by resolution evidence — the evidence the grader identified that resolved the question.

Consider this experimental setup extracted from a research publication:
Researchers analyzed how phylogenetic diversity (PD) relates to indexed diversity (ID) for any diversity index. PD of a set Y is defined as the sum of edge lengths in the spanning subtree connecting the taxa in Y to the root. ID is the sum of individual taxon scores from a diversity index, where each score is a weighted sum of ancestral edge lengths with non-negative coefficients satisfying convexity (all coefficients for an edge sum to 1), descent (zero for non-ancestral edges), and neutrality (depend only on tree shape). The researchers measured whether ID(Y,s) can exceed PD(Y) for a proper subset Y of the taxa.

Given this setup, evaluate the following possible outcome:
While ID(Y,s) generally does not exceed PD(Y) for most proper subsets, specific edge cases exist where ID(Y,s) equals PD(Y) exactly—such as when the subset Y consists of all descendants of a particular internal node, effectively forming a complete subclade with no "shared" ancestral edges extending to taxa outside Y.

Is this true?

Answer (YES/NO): NO